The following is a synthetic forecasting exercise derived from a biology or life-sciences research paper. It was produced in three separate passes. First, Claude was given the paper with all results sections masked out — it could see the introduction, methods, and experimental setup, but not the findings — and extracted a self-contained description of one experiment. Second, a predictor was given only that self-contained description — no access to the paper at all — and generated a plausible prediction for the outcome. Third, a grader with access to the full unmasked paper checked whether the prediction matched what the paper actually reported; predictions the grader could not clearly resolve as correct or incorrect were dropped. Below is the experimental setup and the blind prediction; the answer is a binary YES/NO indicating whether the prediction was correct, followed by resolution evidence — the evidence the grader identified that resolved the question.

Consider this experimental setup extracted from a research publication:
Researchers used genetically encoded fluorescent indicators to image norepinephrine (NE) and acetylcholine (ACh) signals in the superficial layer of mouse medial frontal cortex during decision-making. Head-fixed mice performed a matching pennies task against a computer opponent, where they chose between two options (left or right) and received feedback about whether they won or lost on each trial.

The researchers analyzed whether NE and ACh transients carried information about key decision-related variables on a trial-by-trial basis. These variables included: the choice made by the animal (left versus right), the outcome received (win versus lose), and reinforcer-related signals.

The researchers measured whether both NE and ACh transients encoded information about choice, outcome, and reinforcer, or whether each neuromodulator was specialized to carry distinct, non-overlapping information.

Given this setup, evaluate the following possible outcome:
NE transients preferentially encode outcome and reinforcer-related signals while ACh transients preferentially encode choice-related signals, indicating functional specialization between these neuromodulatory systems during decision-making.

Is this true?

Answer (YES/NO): NO